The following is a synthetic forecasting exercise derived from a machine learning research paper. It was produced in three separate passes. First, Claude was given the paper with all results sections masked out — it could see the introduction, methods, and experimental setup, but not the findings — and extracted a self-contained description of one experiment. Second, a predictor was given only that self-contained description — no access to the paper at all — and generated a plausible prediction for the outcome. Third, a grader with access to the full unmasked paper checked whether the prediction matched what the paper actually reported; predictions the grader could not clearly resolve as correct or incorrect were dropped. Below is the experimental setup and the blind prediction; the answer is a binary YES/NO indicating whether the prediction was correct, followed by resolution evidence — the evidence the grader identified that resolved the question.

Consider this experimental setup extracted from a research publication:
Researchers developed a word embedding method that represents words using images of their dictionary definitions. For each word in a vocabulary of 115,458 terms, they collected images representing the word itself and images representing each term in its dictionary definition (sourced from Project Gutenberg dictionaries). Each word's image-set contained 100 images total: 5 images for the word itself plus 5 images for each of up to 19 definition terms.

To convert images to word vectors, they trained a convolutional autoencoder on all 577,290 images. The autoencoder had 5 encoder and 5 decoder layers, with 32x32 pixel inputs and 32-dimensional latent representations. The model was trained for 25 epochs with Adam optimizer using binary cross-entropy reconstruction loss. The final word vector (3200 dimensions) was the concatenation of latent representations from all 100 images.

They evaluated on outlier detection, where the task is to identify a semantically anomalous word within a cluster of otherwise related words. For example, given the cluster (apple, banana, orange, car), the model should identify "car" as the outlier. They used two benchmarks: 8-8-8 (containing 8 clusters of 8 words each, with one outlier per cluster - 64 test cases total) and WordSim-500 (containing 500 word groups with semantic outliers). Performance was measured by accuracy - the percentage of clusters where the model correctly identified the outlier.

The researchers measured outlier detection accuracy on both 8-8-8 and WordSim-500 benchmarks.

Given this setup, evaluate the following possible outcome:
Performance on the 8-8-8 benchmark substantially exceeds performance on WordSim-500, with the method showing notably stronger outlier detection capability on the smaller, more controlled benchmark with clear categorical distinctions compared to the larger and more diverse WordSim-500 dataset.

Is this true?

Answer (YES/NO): YES